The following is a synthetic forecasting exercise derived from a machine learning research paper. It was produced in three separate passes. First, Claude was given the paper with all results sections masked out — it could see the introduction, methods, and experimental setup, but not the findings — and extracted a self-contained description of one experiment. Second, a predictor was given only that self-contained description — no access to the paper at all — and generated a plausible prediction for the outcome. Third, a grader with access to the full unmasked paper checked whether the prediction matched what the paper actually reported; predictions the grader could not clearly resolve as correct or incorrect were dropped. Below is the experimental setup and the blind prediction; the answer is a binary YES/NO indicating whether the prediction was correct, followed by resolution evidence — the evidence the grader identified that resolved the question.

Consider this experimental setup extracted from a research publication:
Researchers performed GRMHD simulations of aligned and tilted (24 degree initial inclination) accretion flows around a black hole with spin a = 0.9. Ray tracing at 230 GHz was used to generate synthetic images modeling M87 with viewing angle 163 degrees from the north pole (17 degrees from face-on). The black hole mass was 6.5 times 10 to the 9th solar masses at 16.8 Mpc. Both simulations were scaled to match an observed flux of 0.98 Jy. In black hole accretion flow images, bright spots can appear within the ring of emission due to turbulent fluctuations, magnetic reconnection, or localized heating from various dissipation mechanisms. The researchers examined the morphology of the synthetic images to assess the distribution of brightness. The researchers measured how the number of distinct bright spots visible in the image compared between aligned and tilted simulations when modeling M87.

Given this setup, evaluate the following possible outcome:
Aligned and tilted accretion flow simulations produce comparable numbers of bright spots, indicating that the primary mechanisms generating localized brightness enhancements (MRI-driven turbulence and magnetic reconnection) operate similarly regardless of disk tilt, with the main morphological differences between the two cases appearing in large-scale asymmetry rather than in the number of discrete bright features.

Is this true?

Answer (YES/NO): NO